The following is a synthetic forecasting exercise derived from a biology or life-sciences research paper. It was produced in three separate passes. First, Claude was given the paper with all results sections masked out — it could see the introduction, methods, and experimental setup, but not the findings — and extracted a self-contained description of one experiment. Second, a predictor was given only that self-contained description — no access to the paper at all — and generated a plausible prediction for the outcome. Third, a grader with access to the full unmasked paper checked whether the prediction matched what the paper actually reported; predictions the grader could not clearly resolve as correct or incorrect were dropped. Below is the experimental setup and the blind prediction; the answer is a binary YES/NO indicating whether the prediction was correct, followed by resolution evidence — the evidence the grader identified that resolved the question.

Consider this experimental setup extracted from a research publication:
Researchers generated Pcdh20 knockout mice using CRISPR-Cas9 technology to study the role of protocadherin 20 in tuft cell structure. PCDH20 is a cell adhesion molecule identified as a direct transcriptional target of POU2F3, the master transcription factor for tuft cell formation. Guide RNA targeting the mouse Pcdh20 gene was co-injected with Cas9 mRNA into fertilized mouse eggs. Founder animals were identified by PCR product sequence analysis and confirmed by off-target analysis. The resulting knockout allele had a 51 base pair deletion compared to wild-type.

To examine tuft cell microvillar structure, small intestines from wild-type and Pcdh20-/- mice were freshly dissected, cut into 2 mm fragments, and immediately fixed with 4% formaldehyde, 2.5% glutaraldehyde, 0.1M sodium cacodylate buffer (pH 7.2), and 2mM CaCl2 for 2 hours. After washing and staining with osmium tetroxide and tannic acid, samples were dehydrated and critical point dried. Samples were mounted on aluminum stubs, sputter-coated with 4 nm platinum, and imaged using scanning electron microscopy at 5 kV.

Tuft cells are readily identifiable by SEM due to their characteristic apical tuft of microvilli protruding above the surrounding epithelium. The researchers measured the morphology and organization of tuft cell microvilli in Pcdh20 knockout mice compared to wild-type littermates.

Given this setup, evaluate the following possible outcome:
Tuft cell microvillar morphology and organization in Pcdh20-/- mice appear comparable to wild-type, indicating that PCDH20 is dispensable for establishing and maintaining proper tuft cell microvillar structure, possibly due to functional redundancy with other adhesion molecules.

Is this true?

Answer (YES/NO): NO